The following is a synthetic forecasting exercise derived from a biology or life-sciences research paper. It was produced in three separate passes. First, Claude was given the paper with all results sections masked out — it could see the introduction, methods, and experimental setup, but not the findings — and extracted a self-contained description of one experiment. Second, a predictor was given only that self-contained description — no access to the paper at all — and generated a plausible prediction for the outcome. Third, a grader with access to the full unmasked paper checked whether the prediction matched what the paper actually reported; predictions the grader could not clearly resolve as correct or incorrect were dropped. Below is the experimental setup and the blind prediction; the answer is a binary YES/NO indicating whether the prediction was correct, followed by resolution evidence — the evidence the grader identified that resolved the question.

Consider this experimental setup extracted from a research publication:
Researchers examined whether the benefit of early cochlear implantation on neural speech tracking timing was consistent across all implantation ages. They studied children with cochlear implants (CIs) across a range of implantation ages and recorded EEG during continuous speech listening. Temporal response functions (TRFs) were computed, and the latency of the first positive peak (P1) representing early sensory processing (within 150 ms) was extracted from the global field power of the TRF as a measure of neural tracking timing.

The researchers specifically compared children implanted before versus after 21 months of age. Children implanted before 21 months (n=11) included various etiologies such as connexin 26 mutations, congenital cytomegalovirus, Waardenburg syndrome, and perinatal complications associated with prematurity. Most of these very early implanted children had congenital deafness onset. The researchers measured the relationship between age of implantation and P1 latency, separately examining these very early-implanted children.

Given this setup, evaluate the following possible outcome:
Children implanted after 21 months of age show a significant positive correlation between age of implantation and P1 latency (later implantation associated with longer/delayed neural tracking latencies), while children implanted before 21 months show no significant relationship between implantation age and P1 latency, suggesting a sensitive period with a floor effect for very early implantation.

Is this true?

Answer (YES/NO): YES